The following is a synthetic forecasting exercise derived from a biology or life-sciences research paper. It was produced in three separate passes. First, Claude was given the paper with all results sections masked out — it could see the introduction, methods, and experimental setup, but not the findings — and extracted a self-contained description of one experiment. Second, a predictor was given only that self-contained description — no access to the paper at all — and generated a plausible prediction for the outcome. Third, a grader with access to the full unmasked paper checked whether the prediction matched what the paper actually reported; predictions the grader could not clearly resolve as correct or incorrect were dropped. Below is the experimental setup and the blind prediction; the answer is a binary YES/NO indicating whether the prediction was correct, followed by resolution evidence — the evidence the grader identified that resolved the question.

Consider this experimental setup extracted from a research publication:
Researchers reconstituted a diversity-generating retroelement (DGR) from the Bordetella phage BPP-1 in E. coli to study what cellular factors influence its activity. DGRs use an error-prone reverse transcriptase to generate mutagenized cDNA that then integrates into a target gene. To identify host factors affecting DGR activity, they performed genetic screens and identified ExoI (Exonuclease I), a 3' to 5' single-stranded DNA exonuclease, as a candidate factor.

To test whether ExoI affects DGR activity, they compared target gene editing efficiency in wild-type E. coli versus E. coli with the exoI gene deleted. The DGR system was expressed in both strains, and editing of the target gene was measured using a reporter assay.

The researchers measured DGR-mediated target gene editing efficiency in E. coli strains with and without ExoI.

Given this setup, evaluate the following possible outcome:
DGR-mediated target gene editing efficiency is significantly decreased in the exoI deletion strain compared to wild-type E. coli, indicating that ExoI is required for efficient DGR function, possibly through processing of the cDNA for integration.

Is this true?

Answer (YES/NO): NO